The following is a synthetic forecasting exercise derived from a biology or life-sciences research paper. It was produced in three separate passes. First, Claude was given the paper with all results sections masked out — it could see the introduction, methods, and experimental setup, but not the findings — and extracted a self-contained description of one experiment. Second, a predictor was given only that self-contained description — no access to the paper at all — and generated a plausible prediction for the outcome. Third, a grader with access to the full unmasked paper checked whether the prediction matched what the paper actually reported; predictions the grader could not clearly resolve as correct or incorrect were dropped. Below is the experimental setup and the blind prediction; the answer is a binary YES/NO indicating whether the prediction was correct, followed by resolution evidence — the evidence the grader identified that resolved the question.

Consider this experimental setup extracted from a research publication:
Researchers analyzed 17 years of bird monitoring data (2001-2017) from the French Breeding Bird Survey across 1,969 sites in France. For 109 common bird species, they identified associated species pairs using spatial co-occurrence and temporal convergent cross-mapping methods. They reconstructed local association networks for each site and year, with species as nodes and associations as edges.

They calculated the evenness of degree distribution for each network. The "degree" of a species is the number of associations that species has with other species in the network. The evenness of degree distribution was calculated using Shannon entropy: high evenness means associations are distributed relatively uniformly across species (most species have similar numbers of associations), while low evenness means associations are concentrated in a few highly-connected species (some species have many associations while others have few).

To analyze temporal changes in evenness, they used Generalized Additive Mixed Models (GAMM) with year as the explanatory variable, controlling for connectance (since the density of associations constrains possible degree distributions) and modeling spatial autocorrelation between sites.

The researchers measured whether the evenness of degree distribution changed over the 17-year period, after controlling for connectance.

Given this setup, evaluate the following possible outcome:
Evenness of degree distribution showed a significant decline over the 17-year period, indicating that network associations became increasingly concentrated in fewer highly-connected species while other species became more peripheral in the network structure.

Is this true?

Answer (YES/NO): YES